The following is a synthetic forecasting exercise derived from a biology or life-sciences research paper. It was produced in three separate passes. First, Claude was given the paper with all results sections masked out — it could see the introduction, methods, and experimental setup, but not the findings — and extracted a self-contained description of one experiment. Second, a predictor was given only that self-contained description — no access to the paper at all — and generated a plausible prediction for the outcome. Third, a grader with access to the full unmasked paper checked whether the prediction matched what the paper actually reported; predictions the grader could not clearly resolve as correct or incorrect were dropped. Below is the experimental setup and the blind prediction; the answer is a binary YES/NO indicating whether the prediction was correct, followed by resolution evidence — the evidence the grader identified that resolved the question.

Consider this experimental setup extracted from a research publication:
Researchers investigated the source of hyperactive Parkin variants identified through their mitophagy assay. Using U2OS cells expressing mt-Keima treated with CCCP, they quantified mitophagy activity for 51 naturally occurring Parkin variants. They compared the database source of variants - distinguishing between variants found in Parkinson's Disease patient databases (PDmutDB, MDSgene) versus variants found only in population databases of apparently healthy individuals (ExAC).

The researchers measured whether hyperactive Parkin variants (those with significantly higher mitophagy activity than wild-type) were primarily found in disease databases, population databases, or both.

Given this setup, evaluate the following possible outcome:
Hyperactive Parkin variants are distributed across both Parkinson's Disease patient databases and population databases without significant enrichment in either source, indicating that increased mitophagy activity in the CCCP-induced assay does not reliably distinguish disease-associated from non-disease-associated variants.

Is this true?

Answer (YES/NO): NO